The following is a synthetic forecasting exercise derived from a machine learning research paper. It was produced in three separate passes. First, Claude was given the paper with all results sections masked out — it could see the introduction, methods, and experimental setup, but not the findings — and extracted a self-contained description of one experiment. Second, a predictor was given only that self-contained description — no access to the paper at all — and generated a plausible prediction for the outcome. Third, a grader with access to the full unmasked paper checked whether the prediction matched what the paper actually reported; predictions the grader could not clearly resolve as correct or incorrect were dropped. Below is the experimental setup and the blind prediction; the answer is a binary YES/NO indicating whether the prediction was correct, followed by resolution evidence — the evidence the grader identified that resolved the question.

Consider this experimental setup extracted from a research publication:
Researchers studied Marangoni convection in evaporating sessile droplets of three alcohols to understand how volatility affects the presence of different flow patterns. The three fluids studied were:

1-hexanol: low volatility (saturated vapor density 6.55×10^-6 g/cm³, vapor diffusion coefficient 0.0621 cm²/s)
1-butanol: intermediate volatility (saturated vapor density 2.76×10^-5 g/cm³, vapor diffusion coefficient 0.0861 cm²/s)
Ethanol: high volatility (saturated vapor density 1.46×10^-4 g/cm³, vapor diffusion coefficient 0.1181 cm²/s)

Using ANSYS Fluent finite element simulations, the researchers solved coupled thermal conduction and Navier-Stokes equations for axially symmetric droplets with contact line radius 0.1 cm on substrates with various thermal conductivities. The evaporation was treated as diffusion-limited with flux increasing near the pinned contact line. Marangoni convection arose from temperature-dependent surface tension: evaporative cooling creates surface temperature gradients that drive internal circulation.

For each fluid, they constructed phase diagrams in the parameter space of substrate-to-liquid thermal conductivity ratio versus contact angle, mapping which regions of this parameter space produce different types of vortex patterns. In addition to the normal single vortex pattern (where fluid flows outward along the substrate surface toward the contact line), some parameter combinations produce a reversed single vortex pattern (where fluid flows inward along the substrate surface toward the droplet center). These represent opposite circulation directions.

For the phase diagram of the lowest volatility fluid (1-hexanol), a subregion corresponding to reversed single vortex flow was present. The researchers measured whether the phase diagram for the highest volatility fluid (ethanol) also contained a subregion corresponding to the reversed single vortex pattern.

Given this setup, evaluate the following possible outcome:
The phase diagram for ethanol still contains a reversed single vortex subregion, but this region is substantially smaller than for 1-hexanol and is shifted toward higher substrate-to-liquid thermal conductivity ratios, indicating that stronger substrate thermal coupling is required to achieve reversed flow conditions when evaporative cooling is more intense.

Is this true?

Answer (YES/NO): NO